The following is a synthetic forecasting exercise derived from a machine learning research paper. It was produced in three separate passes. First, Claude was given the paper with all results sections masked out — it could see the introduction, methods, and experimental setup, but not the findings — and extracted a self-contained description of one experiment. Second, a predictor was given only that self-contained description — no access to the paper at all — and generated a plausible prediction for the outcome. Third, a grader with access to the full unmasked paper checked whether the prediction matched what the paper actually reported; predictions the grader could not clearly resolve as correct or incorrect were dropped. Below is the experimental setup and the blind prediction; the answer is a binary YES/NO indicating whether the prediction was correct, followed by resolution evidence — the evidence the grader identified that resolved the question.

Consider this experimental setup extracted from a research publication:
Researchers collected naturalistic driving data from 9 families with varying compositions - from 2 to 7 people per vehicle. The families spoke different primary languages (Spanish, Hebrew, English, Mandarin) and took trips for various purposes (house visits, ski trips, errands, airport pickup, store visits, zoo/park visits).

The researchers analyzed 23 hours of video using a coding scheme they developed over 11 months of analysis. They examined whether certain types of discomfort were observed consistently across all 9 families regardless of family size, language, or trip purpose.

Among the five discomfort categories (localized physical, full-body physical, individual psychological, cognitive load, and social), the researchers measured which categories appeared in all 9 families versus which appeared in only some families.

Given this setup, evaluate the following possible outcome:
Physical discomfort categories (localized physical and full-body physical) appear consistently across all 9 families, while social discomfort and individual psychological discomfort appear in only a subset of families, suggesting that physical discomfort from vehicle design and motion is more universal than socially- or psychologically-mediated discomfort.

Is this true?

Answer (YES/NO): NO